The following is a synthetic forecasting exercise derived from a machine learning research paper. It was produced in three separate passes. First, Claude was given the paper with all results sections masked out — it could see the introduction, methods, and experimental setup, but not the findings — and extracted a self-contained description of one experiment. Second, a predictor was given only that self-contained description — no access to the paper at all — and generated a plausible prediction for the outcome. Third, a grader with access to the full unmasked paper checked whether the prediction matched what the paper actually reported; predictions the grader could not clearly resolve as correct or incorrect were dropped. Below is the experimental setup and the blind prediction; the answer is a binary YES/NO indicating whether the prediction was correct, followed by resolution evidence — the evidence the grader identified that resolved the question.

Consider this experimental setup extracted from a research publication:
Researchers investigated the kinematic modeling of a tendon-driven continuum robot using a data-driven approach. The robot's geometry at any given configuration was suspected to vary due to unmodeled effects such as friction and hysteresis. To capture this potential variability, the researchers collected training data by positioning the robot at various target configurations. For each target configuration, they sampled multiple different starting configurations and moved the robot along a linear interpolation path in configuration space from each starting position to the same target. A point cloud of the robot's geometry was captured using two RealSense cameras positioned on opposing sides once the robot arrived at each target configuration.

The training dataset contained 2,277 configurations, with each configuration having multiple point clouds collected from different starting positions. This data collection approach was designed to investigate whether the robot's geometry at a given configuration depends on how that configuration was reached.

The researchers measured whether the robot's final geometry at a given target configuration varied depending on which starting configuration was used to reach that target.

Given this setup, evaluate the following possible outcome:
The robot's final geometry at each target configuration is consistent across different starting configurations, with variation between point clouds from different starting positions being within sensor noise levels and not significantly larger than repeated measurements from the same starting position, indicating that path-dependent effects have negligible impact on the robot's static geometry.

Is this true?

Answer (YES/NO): NO